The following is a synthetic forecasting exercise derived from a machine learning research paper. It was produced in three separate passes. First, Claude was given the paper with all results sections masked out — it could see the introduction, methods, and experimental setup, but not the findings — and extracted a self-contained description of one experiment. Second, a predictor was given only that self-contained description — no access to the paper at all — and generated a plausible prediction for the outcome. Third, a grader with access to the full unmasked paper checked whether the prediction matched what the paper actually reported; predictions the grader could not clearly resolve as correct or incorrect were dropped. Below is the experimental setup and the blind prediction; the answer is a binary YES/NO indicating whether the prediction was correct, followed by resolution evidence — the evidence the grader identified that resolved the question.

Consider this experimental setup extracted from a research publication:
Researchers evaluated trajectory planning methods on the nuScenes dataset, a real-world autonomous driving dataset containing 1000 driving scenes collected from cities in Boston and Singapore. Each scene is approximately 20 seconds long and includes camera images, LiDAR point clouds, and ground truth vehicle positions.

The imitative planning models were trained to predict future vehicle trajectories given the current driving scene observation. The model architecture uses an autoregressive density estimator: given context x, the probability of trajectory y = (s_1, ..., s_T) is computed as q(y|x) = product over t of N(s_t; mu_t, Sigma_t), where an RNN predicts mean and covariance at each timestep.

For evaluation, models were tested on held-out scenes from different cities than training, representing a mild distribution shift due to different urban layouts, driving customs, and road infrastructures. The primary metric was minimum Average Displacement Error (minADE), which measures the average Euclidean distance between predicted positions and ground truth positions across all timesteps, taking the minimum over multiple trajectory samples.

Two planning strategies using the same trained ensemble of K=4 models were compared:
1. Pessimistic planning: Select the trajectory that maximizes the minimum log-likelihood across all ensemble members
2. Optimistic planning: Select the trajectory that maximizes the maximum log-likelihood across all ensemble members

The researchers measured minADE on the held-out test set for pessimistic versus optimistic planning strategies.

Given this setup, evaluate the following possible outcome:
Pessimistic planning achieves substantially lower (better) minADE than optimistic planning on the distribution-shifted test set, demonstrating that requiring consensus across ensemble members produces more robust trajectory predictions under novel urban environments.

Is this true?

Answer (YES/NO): NO